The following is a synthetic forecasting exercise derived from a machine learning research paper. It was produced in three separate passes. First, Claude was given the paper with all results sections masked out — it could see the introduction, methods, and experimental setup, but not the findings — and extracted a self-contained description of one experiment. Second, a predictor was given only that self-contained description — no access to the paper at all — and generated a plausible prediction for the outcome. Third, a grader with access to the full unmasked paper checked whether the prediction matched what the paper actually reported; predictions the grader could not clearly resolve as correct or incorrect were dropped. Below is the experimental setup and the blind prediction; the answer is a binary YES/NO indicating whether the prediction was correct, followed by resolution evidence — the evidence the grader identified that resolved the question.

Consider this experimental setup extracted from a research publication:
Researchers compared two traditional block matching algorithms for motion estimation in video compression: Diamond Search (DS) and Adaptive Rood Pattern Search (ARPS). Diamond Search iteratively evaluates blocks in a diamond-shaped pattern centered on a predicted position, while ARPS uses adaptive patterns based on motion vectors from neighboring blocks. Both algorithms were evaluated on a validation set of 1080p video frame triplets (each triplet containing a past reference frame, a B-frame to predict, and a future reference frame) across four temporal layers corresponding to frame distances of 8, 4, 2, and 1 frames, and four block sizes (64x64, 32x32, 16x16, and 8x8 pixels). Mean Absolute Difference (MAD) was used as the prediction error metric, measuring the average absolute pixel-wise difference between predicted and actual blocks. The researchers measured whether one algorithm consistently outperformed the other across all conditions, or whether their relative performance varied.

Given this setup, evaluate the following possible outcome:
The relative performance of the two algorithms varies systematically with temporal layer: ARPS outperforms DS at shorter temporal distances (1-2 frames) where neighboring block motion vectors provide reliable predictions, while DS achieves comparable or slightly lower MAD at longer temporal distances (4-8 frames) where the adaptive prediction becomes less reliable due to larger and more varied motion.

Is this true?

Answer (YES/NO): YES